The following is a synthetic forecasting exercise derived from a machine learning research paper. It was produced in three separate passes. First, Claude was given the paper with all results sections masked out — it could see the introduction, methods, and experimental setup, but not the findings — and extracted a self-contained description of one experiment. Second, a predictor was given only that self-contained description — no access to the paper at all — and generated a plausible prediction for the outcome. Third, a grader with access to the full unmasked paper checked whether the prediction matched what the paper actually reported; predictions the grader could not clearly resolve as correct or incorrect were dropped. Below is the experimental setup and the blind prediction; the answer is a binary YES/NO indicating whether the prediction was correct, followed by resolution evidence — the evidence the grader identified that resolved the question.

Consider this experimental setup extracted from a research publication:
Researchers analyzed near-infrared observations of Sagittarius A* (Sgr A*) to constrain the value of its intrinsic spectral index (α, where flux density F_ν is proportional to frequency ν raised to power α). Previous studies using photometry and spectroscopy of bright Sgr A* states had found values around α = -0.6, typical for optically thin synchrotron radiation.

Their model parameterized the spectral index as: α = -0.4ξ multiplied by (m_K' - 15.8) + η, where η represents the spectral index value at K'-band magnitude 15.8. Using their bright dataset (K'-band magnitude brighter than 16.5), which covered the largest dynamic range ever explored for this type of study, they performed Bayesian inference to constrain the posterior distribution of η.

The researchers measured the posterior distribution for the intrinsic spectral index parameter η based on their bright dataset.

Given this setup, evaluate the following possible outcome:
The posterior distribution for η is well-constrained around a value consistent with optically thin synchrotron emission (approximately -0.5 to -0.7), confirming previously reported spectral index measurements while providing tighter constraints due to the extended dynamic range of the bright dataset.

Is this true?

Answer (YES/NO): YES